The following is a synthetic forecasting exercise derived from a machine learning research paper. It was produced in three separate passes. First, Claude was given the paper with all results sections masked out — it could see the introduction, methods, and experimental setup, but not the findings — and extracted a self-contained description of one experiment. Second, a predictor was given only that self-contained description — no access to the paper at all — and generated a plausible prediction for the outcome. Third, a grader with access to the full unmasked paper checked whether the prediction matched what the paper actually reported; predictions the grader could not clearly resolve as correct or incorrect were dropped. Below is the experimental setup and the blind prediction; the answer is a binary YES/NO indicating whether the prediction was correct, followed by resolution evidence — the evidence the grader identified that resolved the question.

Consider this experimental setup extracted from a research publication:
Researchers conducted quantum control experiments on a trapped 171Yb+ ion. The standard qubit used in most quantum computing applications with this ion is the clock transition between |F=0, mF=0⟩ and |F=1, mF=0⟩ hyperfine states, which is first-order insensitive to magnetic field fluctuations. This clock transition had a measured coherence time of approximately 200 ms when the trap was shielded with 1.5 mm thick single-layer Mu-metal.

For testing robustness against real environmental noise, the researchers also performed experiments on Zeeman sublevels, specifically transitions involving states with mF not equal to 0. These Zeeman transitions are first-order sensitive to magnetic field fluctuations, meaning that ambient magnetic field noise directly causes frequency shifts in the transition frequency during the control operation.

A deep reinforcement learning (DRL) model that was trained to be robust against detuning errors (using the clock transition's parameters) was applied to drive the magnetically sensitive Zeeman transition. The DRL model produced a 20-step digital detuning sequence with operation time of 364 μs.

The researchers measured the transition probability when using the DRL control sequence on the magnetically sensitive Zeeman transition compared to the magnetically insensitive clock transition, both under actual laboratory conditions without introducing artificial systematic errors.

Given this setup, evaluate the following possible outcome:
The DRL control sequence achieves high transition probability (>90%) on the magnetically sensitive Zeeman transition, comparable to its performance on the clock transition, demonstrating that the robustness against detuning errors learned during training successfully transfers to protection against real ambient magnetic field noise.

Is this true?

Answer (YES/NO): NO